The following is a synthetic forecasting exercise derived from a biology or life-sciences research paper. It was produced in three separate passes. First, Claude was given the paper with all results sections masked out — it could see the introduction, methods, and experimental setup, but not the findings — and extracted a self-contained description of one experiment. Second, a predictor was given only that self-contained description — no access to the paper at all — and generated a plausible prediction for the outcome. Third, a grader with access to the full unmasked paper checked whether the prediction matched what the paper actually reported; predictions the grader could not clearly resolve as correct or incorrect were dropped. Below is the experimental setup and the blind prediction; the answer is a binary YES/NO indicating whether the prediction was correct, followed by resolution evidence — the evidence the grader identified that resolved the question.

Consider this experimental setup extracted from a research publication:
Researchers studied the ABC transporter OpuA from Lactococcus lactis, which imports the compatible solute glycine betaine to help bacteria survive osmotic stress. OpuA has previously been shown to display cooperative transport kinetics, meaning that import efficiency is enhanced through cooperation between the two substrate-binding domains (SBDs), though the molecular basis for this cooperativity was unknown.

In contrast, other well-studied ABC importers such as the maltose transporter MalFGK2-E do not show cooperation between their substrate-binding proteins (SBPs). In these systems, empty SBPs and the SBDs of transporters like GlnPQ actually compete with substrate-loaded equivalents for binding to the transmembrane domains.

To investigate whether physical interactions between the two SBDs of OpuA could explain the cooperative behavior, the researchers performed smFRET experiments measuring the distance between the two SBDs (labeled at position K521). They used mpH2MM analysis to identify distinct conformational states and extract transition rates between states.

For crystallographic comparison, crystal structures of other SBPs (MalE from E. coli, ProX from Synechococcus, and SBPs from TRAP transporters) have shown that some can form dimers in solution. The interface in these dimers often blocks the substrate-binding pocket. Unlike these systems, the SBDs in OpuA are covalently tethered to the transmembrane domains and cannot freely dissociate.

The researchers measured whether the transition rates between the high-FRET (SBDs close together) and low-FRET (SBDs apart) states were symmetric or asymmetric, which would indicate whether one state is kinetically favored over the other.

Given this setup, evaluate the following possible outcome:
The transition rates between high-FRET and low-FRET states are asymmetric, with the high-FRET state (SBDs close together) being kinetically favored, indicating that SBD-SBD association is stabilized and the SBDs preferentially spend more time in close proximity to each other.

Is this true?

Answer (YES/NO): NO